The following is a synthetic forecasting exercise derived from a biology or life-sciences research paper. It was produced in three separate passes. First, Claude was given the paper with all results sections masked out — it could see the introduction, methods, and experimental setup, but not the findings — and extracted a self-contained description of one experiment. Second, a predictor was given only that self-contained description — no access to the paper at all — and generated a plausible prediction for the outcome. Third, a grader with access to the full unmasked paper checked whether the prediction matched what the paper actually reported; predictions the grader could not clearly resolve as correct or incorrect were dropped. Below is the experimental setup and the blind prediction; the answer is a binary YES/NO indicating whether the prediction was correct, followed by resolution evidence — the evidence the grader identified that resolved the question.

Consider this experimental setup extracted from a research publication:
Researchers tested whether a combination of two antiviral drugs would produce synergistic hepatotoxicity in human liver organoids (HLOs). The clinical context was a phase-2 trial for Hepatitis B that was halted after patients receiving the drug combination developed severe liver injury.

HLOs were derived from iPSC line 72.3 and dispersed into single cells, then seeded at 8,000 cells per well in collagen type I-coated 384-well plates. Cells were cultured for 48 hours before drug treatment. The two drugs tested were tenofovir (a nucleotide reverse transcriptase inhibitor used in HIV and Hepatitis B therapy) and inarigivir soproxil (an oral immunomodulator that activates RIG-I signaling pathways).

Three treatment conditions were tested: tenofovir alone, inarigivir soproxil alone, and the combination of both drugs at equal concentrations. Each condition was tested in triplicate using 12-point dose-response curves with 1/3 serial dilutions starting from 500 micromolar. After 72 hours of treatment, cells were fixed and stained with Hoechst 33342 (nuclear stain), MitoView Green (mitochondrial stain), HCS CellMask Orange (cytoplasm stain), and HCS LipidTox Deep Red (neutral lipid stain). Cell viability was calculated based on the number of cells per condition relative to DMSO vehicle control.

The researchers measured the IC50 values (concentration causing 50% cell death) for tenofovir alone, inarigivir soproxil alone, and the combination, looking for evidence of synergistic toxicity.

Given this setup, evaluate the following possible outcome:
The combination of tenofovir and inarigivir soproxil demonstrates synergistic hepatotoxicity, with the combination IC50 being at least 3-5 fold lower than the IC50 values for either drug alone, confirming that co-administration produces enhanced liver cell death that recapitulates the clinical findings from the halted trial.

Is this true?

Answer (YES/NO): YES